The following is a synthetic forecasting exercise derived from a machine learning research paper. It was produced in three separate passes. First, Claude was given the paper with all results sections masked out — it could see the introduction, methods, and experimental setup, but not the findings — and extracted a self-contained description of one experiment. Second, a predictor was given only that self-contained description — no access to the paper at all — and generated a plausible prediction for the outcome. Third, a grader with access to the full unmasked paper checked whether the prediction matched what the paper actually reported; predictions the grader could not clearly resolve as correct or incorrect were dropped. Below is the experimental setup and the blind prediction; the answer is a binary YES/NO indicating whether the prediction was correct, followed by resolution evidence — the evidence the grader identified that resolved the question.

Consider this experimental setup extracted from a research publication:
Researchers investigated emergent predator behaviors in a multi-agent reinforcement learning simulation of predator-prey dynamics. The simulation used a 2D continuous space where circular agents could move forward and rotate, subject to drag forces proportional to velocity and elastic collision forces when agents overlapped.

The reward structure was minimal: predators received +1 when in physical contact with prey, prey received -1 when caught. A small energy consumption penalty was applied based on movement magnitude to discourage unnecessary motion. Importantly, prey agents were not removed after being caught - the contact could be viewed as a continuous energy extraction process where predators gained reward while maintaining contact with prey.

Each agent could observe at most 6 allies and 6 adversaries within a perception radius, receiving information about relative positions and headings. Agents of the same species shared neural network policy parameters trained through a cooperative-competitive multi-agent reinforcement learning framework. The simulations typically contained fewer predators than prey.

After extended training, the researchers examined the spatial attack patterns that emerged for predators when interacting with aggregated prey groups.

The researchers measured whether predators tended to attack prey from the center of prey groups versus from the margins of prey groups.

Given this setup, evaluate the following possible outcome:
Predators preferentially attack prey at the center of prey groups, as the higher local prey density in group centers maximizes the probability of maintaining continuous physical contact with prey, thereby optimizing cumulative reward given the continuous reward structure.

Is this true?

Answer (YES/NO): NO